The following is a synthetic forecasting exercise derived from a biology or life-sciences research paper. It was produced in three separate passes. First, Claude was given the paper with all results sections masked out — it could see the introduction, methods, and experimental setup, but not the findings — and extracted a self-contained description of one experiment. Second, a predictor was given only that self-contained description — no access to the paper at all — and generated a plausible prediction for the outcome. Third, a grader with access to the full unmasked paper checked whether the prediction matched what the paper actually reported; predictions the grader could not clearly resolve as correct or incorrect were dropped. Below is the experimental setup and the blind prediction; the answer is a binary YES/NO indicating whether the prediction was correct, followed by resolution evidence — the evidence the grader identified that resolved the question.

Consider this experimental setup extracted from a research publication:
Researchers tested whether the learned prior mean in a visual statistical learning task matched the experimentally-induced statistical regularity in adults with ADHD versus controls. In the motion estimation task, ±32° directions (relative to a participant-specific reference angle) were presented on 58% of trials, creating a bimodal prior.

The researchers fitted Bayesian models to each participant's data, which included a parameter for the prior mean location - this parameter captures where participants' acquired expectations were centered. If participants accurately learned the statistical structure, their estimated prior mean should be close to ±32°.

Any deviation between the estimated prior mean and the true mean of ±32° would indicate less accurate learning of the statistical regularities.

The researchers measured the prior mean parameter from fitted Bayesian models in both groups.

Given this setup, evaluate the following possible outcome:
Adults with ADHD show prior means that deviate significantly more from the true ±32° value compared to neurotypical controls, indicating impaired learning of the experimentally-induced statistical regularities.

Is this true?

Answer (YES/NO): NO